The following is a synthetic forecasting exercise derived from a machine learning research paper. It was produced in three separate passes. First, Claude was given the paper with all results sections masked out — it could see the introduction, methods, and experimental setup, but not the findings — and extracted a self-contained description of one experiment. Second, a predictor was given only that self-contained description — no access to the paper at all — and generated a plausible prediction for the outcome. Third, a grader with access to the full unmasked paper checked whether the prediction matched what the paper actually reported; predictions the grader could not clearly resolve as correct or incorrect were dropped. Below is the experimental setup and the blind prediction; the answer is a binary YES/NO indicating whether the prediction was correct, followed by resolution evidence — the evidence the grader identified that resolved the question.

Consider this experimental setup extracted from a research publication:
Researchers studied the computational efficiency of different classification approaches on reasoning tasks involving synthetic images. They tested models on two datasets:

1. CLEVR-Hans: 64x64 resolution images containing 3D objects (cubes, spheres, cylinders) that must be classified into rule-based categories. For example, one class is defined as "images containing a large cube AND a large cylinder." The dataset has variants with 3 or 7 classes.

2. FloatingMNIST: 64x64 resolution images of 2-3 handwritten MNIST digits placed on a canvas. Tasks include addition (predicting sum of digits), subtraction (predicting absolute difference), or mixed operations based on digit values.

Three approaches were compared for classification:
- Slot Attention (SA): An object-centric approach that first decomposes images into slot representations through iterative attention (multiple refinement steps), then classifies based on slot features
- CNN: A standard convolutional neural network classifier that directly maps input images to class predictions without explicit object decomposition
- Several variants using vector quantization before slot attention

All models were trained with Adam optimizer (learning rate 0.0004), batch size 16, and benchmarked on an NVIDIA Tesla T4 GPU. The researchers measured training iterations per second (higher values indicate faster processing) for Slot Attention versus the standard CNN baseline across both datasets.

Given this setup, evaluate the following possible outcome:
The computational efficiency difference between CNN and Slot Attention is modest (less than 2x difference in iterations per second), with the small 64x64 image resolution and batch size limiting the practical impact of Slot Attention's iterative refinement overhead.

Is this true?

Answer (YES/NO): YES